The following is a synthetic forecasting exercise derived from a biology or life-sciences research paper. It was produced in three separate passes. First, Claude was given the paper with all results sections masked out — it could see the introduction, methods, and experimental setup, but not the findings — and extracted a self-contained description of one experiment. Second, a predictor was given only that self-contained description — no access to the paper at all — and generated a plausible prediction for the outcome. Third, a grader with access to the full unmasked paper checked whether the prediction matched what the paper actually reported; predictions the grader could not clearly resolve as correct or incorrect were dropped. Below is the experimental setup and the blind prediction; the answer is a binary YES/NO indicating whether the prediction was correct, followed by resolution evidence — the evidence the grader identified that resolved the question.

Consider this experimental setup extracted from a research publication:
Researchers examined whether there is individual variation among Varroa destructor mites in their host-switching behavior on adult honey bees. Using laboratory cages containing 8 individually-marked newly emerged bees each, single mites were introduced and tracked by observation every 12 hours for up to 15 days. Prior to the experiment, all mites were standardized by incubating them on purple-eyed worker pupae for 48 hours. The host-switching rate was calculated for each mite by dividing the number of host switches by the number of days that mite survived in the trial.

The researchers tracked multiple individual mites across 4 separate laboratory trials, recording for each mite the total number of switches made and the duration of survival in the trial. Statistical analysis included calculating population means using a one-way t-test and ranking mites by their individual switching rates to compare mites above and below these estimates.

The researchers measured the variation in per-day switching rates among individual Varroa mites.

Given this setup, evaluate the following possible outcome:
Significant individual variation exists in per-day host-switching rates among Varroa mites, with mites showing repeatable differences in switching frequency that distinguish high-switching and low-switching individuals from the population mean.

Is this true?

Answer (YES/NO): NO